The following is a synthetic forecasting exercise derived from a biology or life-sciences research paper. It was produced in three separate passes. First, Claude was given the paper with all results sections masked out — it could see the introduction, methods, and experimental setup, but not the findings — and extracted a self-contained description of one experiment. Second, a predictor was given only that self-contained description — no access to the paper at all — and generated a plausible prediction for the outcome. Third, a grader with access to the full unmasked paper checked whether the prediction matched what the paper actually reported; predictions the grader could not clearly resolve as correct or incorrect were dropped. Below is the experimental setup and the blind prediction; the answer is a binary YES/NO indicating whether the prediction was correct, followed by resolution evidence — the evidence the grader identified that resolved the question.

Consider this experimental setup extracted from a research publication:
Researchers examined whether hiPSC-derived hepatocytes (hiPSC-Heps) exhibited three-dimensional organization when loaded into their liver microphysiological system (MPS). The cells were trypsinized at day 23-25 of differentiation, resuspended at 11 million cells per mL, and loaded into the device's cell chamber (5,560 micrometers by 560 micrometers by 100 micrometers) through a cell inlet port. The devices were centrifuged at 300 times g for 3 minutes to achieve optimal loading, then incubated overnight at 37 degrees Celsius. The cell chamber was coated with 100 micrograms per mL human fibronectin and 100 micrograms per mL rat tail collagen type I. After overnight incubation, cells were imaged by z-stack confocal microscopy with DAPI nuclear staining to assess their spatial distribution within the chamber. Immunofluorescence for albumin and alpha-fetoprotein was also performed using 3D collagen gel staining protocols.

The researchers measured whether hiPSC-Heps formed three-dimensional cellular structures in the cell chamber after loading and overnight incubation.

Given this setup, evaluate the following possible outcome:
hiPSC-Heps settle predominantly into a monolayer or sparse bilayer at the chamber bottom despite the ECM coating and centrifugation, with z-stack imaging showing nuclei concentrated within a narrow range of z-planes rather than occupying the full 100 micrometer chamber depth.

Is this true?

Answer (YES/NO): NO